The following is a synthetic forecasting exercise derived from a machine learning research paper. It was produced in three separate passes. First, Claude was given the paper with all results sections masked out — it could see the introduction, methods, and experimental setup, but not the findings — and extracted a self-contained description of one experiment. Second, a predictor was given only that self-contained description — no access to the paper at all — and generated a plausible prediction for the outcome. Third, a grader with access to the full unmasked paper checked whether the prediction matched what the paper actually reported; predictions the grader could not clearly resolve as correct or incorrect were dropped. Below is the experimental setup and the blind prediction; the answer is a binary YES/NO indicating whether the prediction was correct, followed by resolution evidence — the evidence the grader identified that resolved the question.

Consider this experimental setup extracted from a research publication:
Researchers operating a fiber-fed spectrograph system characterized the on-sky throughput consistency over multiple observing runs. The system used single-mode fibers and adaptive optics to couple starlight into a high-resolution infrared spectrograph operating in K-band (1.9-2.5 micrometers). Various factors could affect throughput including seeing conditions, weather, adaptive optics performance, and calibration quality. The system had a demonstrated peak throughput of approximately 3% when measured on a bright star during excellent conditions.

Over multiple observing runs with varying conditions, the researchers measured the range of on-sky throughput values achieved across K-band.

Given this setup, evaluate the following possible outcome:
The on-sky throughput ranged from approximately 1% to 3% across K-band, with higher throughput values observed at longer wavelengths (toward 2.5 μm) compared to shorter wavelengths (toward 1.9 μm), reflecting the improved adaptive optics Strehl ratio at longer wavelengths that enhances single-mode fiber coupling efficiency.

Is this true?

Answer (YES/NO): NO